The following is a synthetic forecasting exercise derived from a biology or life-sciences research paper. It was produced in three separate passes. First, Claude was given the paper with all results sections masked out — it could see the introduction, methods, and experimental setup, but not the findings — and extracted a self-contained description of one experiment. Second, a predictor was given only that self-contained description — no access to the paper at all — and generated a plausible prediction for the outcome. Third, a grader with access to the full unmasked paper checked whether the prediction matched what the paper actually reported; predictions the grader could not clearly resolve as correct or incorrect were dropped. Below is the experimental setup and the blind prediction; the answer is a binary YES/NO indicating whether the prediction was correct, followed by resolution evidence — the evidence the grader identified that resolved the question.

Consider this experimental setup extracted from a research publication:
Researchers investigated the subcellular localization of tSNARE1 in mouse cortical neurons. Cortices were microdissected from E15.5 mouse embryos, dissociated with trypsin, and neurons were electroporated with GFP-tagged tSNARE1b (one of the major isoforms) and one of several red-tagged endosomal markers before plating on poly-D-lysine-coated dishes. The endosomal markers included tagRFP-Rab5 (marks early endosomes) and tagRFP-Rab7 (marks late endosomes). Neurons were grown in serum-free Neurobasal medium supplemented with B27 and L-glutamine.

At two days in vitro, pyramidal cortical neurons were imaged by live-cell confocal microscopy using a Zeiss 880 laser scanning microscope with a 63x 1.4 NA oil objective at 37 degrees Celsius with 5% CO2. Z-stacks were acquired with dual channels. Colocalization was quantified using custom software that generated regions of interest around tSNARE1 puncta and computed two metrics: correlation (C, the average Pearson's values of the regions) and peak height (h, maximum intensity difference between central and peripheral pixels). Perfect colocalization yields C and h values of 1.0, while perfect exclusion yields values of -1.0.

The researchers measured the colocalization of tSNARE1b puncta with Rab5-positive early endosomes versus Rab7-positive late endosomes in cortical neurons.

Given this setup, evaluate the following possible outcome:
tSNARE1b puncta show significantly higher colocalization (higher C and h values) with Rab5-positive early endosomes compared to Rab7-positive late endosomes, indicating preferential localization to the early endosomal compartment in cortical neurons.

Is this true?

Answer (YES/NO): NO